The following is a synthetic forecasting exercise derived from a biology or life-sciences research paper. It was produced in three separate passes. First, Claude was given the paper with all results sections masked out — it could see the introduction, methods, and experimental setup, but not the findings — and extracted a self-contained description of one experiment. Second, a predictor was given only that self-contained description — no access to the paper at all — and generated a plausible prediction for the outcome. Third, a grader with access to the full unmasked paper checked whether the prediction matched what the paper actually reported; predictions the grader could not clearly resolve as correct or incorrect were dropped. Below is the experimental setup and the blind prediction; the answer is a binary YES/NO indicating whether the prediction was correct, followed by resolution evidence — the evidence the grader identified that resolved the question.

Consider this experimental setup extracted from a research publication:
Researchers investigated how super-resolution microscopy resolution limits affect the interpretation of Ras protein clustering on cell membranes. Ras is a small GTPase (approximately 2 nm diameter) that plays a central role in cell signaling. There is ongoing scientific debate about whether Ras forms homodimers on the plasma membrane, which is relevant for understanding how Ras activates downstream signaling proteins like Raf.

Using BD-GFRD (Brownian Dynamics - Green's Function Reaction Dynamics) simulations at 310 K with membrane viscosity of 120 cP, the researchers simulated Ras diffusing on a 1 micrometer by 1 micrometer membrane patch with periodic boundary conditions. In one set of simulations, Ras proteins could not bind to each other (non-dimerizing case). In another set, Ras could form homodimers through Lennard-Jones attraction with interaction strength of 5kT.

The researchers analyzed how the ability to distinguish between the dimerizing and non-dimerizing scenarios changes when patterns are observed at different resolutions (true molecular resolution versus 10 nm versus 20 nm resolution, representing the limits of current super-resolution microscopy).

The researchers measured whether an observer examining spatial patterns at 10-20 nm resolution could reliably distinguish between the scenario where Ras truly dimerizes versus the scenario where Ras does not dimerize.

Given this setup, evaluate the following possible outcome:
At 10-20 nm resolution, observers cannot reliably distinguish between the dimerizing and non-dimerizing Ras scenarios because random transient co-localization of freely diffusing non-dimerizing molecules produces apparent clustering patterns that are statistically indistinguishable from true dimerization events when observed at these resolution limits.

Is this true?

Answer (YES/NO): YES